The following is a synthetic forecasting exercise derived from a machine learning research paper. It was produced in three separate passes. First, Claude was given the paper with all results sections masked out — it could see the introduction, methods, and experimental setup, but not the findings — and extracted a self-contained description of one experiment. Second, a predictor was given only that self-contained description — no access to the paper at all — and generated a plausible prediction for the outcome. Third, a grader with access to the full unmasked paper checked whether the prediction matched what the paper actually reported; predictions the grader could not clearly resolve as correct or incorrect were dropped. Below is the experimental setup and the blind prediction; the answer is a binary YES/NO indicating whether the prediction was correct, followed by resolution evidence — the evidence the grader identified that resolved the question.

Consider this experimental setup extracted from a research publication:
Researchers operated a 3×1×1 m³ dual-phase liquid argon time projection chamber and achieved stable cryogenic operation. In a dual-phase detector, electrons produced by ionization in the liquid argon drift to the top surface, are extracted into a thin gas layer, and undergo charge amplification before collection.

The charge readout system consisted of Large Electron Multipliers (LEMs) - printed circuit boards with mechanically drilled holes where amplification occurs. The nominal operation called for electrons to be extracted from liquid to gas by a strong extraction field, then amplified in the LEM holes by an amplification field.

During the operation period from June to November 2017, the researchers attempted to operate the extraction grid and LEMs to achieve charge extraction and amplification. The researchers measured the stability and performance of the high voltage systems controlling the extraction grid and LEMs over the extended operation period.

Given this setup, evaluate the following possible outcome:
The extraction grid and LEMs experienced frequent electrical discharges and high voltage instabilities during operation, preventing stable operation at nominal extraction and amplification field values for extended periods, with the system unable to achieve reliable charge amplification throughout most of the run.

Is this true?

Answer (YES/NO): YES